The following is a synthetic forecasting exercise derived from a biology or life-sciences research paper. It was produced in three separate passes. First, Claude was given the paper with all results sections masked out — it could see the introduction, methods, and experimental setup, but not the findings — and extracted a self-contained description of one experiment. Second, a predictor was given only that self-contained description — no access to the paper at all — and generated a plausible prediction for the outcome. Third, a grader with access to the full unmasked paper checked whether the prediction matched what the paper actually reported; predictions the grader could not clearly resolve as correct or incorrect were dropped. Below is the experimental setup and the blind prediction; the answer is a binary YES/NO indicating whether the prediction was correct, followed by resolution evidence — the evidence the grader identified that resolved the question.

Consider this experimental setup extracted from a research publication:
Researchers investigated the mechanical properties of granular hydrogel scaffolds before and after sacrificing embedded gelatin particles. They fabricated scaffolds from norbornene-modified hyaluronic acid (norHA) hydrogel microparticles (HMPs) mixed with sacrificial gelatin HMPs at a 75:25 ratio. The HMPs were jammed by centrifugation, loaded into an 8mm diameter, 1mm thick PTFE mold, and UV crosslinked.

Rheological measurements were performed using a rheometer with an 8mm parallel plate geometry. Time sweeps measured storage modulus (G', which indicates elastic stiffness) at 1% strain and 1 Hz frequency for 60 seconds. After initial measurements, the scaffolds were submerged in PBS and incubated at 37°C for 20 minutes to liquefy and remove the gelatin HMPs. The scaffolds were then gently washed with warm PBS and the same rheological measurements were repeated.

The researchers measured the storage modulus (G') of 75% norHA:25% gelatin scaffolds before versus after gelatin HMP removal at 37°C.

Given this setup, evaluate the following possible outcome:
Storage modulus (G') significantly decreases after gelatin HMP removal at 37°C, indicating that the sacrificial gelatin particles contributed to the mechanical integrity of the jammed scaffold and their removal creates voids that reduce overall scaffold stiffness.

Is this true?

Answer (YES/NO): YES